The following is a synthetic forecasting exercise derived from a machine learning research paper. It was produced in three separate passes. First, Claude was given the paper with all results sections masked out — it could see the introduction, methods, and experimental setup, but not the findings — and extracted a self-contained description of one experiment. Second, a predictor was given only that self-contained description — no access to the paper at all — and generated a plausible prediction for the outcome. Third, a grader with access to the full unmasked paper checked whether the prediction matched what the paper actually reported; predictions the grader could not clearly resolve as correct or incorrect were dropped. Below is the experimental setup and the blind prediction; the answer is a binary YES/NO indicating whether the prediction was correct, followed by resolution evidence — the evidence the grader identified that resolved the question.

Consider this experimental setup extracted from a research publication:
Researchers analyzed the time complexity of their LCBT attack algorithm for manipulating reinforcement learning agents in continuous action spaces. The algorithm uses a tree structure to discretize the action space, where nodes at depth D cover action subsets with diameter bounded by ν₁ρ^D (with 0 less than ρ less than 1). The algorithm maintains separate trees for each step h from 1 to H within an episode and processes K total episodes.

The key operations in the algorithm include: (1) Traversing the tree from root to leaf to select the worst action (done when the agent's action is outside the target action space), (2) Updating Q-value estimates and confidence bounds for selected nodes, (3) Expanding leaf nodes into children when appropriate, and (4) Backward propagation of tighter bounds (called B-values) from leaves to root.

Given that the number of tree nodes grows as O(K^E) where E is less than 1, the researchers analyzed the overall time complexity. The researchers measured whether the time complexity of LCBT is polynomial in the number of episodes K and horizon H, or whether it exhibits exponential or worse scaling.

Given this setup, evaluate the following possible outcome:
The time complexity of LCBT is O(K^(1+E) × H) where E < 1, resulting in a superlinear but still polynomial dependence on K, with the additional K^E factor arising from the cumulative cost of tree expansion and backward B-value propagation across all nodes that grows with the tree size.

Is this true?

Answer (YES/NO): YES